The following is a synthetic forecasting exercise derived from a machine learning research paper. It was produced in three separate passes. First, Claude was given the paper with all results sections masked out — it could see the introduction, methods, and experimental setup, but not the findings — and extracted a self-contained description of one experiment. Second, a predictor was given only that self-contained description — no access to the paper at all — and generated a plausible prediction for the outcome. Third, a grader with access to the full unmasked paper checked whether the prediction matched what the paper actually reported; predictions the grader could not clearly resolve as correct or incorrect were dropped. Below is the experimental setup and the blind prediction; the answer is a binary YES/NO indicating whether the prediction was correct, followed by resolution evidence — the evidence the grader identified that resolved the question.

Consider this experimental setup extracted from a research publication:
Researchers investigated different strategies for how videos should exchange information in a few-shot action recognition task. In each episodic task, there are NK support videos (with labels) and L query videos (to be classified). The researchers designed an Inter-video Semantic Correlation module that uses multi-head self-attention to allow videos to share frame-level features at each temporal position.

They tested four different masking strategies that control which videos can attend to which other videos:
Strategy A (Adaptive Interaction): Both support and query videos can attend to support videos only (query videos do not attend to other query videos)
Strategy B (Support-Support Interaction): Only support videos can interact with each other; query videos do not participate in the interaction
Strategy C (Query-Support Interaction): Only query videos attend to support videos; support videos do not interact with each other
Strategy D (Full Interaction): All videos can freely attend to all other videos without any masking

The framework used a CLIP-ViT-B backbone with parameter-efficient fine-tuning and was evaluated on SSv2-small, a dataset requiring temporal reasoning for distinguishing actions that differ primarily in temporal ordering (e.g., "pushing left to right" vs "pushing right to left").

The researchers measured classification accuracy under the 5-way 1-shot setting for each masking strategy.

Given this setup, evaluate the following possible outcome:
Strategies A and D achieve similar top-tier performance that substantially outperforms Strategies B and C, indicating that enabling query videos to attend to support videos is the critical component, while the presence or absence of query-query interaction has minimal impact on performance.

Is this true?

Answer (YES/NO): NO